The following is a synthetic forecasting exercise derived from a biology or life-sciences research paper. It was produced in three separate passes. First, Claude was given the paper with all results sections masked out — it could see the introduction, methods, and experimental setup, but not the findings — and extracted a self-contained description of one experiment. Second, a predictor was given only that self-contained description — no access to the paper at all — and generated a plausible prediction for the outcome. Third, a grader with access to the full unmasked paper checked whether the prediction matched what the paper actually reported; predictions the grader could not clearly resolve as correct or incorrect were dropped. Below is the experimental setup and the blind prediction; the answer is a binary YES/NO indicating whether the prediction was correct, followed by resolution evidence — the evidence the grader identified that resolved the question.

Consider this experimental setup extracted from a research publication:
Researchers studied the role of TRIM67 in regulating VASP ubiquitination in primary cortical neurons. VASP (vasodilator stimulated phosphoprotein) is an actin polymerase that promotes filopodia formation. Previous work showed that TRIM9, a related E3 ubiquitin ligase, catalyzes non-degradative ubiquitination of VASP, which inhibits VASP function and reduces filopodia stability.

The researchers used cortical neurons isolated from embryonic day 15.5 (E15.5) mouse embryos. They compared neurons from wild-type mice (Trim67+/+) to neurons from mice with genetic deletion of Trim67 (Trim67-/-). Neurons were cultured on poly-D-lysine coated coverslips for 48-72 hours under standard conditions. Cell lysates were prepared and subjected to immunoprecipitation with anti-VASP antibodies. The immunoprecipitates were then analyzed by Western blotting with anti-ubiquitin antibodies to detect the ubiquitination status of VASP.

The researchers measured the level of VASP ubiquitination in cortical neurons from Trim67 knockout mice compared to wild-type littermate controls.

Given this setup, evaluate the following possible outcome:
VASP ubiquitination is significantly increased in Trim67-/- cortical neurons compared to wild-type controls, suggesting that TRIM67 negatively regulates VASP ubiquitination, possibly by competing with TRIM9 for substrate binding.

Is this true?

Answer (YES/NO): YES